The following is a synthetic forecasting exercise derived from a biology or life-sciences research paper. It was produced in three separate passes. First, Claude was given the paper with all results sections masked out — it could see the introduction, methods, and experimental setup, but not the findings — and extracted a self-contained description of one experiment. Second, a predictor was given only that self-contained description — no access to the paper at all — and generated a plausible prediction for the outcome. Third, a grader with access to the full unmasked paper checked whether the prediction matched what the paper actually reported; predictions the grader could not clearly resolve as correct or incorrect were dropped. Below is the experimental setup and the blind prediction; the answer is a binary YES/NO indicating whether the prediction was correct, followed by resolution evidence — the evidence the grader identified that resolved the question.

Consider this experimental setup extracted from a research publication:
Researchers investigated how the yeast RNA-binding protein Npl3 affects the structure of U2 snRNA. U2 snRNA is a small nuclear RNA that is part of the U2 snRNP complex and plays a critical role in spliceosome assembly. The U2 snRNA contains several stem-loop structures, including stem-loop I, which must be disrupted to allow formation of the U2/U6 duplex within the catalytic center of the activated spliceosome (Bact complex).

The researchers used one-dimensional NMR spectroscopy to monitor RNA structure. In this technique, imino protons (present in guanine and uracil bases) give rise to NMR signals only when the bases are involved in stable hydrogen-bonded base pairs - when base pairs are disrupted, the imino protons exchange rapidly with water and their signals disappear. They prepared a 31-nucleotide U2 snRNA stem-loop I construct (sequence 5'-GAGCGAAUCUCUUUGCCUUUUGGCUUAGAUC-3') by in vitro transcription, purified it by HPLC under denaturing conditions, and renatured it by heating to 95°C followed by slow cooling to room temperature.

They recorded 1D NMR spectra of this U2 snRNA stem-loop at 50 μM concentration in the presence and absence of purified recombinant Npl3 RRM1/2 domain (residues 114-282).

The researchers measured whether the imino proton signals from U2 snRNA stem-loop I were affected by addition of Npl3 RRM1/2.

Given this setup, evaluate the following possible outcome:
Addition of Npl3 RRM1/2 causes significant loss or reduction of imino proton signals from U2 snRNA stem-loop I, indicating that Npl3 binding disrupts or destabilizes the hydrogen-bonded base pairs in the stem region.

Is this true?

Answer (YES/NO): YES